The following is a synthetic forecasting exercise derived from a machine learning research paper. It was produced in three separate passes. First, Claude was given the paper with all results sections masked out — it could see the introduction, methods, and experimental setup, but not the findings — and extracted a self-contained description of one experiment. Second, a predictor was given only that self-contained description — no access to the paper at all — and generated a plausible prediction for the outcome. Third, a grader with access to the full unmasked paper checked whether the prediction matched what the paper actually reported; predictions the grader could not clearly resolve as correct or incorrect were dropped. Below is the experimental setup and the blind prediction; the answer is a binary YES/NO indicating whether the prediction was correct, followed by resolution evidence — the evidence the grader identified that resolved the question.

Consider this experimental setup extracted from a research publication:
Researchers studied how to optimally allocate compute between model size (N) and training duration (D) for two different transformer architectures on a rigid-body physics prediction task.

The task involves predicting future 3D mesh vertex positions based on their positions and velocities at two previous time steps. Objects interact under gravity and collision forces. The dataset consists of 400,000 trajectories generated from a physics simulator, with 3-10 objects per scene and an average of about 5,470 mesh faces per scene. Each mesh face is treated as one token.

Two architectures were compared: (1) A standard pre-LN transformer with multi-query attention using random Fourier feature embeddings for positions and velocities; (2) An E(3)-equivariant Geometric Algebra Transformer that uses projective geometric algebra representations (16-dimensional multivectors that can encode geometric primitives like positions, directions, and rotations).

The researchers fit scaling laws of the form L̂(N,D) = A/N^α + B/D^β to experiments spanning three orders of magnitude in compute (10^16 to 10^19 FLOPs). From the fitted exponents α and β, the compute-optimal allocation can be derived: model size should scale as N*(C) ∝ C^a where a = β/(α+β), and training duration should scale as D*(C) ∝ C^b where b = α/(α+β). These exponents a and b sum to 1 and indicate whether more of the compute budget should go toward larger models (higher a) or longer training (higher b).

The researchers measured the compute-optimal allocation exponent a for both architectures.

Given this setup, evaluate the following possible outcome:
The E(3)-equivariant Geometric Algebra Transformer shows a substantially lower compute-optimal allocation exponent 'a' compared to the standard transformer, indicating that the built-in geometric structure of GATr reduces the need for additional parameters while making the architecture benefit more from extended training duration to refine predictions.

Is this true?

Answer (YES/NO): NO